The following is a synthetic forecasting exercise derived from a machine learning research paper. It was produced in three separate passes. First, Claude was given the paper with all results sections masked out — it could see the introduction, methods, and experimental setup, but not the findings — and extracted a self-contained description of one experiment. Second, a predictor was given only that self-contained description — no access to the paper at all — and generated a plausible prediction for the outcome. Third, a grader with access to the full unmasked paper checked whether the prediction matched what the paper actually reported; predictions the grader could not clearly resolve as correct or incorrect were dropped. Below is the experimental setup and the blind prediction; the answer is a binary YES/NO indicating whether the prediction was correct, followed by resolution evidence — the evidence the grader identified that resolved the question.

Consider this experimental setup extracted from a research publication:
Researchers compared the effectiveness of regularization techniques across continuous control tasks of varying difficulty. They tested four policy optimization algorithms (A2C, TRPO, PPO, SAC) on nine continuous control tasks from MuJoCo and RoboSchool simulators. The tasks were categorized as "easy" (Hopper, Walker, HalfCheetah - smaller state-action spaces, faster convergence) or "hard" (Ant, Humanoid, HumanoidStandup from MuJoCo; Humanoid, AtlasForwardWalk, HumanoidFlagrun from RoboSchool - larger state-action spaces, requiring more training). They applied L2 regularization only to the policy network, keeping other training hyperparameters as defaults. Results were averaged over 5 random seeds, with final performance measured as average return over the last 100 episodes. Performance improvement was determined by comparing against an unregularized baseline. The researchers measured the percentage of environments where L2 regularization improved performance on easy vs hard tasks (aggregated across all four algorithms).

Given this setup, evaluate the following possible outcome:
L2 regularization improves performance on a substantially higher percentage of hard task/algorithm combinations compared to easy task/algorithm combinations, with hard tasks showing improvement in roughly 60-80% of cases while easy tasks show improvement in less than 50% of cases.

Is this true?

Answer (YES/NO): YES